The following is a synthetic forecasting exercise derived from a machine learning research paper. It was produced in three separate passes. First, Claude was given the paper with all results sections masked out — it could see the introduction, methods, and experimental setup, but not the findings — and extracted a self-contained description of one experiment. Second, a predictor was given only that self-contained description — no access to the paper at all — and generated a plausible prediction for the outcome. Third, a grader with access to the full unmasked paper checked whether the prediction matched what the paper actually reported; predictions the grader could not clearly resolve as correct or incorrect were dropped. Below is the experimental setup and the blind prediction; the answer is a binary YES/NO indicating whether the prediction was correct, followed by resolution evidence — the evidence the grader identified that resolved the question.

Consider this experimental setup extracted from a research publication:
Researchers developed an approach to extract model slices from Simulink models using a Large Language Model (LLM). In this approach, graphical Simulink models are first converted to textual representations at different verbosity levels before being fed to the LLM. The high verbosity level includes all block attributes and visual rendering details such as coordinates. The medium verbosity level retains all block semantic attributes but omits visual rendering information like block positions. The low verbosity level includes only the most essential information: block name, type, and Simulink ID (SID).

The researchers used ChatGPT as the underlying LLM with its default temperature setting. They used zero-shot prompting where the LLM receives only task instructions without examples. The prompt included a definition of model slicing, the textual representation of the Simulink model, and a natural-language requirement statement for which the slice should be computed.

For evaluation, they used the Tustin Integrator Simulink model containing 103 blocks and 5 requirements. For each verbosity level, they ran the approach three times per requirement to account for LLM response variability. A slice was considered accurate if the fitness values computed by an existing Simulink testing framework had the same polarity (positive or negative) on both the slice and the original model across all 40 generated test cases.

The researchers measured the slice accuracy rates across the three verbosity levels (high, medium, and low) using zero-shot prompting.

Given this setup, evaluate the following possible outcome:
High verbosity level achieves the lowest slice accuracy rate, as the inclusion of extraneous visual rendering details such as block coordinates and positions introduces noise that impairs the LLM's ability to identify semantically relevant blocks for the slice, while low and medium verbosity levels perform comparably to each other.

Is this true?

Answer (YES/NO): NO